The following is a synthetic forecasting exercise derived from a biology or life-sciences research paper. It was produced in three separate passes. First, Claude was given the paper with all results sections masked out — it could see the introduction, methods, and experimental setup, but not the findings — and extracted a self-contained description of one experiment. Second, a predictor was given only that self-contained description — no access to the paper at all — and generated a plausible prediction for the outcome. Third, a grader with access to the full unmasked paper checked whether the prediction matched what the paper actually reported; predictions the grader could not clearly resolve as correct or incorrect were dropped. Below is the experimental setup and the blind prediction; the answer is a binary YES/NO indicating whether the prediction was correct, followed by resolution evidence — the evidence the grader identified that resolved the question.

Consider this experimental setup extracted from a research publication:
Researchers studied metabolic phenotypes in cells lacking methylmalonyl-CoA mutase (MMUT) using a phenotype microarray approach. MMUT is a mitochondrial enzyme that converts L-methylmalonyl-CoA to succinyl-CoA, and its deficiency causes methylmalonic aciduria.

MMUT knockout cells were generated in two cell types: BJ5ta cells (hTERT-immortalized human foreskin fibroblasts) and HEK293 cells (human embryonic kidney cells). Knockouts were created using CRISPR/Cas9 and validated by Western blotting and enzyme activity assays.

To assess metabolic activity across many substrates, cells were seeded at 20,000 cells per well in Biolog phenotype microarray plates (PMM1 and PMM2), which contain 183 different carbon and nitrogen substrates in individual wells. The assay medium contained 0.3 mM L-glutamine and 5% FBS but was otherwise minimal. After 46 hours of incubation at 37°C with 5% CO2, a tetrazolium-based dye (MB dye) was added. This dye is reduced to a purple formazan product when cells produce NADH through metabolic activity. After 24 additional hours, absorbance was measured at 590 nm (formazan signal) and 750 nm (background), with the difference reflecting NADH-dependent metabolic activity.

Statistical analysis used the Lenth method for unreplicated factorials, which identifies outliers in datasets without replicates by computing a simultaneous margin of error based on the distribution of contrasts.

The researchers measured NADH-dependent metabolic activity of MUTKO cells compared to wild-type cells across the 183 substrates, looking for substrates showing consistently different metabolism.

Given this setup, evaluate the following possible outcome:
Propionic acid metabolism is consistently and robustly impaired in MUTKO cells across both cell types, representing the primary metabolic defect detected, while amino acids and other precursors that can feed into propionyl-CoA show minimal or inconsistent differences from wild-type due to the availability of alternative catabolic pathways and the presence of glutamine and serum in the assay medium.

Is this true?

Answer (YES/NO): NO